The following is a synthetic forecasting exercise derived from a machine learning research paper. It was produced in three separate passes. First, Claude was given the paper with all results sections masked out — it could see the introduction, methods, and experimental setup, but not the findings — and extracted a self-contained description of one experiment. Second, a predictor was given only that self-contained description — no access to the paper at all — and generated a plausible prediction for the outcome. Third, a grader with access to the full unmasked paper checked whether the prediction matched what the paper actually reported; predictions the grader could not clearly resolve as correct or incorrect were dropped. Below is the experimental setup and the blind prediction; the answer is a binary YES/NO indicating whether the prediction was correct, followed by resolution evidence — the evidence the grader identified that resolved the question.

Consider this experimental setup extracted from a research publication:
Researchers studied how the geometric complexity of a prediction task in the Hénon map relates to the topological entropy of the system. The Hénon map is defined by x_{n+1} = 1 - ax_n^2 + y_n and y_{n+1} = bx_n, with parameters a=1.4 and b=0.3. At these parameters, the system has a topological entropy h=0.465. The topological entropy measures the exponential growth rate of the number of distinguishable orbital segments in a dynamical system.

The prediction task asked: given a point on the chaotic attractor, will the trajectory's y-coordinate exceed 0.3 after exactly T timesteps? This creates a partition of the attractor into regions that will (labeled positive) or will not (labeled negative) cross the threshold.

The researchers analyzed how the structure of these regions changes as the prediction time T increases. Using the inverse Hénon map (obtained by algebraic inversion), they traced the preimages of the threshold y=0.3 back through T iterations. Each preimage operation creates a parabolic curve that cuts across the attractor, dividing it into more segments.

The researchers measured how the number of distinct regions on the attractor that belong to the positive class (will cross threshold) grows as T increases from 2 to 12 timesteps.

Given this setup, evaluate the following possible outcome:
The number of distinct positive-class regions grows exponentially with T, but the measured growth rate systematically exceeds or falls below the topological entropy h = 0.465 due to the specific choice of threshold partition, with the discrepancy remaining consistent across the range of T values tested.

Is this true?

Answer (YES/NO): NO